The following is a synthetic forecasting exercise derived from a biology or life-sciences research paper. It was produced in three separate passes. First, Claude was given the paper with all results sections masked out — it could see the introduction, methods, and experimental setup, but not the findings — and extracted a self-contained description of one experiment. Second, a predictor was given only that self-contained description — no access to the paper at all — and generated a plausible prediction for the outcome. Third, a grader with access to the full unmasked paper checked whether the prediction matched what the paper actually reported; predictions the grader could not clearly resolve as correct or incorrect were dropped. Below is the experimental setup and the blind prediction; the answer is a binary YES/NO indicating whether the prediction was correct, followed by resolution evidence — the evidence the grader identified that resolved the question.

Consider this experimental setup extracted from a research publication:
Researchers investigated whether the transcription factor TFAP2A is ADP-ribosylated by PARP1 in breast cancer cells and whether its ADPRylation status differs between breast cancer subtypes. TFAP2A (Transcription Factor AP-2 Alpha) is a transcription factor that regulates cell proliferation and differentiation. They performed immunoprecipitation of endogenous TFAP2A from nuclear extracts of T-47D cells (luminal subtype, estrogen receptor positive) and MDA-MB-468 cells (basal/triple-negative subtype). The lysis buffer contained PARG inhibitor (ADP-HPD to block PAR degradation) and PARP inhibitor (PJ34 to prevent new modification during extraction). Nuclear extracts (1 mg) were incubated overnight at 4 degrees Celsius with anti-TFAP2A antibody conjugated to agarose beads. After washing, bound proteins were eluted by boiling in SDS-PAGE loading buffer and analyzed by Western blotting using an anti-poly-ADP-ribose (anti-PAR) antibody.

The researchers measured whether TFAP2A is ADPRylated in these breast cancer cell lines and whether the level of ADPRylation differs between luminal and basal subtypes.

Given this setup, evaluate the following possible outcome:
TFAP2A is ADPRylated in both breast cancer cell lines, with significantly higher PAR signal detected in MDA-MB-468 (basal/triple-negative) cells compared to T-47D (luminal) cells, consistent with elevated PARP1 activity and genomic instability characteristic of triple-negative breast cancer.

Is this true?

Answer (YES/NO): NO